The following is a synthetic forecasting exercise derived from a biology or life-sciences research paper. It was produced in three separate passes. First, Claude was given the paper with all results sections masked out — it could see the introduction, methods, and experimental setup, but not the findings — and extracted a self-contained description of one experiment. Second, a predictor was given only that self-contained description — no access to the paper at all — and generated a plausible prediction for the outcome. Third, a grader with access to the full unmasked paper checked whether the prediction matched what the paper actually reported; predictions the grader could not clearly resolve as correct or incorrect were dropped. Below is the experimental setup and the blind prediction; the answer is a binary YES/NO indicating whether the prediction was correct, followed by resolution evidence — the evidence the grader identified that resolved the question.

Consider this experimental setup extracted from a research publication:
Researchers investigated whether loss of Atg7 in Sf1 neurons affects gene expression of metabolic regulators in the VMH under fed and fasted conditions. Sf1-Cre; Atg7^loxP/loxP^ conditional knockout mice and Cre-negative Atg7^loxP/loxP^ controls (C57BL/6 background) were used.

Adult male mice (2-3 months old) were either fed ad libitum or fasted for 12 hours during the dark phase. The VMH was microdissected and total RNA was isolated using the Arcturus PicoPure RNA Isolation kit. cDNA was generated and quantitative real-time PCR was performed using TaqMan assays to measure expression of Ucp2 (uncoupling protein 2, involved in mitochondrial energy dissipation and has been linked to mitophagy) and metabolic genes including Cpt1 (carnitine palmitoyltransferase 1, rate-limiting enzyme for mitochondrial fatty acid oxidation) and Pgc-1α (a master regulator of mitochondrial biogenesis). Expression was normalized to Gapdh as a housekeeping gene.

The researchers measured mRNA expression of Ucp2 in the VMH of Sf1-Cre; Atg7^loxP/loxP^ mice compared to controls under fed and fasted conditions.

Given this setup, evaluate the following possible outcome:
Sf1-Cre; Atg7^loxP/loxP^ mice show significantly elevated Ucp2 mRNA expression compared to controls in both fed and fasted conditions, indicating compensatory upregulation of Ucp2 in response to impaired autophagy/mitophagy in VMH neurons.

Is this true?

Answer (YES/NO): NO